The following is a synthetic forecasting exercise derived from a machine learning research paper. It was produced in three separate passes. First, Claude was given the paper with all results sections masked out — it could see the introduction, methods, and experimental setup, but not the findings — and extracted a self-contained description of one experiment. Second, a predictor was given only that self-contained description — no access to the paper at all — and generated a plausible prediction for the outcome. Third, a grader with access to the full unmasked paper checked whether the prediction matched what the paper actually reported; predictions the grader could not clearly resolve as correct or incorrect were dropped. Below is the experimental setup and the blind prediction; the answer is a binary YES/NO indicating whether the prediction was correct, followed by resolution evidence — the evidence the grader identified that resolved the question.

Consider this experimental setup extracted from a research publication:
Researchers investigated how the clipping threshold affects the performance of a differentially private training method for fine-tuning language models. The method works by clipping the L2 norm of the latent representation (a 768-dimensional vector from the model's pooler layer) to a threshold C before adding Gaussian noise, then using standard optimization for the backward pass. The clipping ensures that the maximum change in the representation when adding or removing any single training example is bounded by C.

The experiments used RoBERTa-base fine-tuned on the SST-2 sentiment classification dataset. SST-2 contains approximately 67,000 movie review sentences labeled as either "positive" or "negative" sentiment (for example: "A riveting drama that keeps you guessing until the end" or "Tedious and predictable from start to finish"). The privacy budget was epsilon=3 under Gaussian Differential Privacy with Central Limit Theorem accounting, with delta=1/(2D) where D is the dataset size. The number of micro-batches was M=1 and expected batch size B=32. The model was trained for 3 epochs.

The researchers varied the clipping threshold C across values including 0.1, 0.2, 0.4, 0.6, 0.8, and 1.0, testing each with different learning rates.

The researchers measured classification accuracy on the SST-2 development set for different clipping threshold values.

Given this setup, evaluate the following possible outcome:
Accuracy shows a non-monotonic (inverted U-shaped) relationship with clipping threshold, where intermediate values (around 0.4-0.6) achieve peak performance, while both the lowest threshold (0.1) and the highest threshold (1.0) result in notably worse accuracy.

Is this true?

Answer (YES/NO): NO